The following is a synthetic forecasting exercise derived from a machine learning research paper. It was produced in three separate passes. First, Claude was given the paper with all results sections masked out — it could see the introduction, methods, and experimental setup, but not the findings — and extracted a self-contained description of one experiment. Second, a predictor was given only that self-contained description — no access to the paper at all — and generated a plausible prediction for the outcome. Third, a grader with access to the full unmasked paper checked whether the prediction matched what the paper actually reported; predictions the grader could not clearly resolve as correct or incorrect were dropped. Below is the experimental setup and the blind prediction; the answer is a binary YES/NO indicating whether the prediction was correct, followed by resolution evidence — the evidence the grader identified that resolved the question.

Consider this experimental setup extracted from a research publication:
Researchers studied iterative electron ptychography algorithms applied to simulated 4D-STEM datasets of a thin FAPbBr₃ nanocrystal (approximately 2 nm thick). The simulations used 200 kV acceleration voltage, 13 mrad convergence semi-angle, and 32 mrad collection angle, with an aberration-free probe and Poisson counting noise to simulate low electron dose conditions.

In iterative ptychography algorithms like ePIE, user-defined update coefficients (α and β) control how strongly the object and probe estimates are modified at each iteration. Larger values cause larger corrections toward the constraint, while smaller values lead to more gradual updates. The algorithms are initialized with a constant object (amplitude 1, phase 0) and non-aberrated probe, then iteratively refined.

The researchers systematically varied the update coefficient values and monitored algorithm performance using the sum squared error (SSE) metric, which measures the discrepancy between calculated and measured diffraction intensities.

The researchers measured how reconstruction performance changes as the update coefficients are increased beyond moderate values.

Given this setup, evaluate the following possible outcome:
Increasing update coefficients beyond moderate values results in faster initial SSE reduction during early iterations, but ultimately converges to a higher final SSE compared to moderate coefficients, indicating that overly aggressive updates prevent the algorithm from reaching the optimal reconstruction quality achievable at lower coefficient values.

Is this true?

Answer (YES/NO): NO